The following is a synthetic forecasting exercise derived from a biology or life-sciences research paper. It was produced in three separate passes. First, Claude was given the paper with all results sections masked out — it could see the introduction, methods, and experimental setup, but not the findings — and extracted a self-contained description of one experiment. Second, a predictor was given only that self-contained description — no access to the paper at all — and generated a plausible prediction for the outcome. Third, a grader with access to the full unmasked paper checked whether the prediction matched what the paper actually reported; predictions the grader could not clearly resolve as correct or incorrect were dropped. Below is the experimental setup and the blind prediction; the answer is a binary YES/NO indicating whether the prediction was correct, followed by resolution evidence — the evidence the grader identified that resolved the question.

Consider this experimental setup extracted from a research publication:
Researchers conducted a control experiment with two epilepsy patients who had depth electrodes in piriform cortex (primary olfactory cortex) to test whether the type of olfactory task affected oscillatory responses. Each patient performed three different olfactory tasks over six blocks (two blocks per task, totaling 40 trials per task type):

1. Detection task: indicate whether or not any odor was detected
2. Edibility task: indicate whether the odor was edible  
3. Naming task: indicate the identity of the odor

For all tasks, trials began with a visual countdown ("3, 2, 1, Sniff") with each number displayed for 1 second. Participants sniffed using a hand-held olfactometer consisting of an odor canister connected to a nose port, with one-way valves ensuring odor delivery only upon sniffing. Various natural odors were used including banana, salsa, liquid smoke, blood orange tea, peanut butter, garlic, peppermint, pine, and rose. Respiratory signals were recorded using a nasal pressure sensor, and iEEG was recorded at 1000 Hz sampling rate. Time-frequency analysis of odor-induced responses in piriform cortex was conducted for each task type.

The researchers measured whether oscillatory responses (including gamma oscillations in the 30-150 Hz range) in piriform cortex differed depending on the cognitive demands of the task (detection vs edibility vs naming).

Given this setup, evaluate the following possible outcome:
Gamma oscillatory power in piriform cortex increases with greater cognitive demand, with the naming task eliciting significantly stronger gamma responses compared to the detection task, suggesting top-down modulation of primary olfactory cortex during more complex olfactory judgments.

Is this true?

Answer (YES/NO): NO